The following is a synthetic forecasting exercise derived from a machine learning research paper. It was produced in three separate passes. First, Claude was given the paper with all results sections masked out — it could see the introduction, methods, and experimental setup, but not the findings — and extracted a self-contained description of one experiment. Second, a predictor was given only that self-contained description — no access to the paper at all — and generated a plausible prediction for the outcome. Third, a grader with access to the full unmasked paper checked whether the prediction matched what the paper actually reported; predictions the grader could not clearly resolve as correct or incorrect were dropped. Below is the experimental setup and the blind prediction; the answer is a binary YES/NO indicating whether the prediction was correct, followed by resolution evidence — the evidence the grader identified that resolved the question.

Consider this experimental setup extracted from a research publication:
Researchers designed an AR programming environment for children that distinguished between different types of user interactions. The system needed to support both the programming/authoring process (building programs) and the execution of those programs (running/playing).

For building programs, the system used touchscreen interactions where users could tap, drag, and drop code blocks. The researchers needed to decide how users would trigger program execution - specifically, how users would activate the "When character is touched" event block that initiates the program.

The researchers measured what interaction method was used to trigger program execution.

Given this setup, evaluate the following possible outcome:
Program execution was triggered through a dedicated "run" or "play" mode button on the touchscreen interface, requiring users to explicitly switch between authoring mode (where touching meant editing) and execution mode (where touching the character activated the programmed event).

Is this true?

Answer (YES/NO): NO